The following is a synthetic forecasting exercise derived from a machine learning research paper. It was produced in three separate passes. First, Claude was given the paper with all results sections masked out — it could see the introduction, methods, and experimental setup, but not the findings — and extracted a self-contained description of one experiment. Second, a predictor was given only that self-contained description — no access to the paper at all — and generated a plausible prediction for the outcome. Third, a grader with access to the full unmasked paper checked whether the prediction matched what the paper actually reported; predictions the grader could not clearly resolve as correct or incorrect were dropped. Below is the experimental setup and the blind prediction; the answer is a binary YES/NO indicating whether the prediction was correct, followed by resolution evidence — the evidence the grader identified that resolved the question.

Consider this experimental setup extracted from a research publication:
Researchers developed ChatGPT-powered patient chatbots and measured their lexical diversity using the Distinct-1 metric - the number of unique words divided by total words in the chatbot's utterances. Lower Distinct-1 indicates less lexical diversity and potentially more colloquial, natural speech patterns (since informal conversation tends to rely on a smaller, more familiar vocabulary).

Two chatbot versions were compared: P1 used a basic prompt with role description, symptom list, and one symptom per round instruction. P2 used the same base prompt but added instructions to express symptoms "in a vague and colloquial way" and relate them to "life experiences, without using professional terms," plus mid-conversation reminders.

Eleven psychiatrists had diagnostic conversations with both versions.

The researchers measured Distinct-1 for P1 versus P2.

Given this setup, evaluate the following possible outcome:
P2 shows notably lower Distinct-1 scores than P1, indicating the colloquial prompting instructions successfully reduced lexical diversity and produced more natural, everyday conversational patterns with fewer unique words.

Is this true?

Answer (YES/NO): YES